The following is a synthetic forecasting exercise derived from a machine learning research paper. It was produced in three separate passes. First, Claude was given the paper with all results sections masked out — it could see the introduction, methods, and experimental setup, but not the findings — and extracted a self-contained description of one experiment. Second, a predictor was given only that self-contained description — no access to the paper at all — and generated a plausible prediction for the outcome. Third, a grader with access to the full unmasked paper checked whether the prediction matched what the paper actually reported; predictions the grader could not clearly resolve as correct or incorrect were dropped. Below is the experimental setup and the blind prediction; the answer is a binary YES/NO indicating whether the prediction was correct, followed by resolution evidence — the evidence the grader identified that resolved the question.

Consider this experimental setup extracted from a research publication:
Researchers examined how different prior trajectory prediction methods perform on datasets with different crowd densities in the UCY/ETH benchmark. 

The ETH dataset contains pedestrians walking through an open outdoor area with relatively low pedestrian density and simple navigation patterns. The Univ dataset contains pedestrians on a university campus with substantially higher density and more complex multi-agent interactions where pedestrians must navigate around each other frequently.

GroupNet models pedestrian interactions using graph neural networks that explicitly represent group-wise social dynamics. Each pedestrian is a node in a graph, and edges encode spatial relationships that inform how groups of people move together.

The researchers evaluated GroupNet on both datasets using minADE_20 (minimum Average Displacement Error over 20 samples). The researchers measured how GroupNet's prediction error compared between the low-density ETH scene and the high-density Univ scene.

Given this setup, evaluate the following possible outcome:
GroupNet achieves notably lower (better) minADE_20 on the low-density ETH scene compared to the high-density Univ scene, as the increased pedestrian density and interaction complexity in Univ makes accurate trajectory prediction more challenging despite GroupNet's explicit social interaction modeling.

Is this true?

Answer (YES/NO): NO